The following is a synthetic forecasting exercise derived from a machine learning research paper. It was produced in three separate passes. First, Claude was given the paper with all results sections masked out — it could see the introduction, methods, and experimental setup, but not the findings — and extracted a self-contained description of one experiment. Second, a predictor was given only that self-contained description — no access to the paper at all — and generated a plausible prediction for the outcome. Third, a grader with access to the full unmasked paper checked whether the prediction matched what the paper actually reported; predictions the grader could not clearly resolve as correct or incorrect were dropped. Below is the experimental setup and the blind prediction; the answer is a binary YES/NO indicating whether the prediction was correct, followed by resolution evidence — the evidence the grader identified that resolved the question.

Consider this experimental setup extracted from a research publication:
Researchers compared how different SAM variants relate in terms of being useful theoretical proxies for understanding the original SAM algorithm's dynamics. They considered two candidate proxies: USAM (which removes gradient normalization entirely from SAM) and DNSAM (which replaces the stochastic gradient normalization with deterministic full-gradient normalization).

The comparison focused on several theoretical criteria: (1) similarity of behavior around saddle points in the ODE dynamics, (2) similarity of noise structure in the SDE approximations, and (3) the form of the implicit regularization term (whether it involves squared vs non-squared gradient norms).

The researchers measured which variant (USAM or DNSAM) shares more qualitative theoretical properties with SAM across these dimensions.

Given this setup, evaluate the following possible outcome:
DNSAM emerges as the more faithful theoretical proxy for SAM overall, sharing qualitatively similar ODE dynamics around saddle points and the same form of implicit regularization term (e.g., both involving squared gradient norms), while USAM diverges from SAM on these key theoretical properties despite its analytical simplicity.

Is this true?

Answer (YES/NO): NO